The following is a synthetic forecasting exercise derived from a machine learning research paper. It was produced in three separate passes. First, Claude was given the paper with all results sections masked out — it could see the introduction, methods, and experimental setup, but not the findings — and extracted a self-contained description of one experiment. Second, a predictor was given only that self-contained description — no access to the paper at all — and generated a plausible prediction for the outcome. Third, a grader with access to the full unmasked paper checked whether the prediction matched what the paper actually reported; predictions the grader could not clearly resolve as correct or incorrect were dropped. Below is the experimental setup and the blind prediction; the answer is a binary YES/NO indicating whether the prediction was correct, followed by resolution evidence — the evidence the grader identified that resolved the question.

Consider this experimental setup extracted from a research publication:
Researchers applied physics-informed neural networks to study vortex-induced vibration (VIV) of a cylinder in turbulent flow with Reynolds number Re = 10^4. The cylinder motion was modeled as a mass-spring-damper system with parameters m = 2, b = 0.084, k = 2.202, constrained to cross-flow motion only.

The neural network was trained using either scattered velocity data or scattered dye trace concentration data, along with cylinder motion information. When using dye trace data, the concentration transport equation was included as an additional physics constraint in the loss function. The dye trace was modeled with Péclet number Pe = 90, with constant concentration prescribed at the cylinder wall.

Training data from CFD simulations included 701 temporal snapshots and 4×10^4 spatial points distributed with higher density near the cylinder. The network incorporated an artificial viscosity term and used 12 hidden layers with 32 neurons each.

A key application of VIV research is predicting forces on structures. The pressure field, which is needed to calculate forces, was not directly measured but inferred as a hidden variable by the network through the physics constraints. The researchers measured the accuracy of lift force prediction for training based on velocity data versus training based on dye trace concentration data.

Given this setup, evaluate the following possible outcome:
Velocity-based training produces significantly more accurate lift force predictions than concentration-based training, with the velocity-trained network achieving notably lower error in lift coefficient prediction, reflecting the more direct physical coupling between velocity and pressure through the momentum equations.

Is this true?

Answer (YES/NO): YES